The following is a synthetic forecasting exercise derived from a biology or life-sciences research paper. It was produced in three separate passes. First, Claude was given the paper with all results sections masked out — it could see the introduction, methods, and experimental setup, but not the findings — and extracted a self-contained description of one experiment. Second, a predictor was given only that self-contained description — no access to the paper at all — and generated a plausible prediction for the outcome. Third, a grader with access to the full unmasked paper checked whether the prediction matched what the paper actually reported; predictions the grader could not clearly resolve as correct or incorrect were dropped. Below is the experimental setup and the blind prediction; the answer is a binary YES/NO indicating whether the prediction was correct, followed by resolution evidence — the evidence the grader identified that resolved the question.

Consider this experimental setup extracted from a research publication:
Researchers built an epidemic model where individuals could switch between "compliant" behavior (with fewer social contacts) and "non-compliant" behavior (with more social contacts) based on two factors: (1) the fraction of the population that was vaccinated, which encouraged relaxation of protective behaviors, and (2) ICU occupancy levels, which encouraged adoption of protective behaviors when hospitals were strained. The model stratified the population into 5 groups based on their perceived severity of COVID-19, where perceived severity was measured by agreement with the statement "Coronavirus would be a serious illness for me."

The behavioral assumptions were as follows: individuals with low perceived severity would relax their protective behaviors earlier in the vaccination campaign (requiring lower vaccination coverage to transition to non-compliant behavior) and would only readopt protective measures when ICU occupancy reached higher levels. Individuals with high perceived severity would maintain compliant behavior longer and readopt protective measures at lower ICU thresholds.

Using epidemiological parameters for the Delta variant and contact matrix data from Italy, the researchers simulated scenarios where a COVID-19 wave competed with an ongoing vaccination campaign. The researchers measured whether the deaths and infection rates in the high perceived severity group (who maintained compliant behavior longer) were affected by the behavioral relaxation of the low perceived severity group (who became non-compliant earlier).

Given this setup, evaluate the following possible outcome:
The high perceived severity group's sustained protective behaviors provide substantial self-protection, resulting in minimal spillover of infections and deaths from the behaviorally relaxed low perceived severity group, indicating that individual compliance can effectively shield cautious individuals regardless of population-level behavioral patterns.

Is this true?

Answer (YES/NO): NO